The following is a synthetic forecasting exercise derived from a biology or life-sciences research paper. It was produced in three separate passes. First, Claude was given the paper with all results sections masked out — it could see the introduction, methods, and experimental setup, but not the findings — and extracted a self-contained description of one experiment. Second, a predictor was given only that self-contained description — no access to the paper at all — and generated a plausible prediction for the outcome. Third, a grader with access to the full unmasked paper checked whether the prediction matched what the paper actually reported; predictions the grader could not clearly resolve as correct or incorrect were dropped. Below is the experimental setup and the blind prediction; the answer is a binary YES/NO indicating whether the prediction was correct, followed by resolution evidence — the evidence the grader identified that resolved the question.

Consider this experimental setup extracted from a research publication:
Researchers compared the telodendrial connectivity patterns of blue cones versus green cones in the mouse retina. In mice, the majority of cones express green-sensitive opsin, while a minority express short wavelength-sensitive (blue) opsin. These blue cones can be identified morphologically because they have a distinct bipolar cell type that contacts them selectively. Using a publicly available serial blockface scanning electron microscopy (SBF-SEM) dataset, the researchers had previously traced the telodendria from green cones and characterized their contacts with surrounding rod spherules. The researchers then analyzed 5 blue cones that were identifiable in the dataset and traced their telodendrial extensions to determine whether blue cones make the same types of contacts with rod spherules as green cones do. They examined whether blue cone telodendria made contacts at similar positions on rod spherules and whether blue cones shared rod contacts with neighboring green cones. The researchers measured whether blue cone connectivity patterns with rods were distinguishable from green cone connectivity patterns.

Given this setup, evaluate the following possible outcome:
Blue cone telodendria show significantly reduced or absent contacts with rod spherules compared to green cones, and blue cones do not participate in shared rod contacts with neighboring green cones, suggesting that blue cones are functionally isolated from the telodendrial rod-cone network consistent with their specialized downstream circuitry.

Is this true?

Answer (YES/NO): NO